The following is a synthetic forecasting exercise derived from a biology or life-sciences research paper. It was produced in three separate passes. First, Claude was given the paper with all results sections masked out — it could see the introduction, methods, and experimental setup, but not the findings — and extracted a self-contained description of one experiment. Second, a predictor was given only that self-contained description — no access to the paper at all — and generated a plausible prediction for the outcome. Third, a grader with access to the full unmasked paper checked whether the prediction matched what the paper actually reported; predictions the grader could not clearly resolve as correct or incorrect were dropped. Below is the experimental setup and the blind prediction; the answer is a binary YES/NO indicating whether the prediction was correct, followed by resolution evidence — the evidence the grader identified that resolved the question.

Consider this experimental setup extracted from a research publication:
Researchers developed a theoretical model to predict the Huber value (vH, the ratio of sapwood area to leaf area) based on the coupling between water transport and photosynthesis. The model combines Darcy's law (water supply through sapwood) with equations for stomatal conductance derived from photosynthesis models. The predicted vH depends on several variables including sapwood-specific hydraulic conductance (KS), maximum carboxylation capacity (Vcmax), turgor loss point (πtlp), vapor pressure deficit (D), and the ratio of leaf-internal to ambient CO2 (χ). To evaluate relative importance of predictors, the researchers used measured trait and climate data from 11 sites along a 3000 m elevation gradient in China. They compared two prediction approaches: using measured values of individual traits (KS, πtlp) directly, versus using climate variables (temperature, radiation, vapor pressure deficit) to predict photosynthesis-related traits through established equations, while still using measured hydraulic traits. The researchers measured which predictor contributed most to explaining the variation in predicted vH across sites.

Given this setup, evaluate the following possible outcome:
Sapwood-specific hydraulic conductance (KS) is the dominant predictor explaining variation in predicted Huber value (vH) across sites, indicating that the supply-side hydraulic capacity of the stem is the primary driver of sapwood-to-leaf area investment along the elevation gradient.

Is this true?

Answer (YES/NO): YES